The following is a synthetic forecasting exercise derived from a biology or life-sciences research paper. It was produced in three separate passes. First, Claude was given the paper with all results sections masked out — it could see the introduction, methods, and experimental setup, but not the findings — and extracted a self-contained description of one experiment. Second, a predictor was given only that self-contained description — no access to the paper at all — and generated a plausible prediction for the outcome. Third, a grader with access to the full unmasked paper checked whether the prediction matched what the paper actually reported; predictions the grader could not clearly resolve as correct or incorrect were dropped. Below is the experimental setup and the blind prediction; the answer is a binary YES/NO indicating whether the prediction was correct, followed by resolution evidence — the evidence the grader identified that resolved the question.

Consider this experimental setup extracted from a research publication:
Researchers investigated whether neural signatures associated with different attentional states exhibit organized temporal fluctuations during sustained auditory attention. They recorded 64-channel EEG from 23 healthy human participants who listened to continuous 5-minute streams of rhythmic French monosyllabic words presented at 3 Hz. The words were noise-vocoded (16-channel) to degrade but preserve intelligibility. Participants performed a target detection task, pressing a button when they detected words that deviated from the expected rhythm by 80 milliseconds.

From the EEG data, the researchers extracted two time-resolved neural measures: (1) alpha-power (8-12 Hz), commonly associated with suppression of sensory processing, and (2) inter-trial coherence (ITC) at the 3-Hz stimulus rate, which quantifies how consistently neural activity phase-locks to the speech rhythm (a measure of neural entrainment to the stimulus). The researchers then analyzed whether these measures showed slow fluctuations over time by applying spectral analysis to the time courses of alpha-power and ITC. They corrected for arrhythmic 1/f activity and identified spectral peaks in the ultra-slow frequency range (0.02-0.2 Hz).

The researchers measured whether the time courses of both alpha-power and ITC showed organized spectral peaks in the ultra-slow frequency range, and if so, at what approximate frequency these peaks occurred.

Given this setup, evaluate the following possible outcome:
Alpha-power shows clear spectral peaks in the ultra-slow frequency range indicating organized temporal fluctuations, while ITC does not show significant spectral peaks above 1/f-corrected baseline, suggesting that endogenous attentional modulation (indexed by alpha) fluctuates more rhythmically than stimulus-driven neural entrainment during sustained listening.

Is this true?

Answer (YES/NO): NO